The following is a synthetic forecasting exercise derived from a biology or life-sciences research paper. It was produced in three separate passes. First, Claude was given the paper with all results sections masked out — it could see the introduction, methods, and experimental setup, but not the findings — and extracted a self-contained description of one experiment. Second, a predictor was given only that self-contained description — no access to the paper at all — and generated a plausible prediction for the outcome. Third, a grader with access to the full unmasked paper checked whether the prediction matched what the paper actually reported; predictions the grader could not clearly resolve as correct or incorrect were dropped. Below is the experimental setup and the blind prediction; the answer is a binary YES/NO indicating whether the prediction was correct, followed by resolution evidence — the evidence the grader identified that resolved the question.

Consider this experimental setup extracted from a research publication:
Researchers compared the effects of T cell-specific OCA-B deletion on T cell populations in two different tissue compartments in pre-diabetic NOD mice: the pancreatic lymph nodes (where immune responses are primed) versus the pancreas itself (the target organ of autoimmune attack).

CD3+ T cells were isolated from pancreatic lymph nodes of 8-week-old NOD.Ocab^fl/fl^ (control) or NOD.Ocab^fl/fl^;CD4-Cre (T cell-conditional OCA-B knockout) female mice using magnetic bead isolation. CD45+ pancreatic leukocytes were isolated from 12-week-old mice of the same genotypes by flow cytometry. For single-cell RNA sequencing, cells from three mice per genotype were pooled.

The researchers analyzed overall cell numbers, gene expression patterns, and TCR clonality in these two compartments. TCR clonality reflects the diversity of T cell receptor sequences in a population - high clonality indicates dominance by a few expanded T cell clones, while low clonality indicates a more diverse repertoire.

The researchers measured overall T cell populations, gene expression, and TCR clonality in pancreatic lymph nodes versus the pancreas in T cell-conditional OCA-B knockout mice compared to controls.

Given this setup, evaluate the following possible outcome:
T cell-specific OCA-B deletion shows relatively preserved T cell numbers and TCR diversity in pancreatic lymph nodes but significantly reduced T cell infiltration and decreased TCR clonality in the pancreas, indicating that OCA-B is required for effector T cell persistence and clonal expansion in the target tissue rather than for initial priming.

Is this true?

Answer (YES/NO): NO